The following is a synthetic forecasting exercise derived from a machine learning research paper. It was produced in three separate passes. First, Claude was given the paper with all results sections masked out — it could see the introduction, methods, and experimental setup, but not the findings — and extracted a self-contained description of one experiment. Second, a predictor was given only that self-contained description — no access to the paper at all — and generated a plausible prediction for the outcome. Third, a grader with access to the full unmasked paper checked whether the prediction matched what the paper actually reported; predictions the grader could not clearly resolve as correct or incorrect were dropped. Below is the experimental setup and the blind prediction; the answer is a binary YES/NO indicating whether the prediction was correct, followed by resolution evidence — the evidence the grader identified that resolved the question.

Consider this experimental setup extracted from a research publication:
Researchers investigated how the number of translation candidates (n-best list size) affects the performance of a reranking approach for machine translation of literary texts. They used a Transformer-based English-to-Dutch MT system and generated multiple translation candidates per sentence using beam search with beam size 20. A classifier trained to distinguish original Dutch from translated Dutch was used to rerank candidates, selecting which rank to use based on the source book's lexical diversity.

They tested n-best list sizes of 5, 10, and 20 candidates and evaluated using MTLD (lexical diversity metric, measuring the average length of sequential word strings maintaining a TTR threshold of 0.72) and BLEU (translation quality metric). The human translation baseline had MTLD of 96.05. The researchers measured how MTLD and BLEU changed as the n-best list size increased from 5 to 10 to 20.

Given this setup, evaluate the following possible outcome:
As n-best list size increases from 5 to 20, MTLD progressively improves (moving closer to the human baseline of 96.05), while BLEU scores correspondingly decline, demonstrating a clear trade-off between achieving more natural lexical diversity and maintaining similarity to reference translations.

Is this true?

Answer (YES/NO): NO